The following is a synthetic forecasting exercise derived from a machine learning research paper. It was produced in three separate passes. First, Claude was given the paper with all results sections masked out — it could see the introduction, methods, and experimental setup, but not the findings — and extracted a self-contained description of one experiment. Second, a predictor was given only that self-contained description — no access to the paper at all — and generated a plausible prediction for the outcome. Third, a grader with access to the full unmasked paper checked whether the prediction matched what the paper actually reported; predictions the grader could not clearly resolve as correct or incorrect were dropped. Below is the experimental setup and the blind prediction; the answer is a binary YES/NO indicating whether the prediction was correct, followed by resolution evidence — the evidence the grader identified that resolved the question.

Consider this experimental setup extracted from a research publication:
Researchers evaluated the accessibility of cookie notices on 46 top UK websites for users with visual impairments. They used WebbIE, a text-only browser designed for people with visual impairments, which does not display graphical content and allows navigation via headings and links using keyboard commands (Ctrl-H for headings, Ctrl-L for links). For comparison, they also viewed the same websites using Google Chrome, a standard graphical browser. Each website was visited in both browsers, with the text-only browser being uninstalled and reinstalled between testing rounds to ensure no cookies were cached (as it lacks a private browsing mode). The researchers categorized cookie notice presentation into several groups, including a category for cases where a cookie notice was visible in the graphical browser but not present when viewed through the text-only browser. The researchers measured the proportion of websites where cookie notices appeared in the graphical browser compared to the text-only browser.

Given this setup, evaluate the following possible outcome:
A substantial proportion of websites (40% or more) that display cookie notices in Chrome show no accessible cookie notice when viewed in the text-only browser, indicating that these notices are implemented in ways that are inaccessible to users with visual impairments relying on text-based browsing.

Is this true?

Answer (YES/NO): YES